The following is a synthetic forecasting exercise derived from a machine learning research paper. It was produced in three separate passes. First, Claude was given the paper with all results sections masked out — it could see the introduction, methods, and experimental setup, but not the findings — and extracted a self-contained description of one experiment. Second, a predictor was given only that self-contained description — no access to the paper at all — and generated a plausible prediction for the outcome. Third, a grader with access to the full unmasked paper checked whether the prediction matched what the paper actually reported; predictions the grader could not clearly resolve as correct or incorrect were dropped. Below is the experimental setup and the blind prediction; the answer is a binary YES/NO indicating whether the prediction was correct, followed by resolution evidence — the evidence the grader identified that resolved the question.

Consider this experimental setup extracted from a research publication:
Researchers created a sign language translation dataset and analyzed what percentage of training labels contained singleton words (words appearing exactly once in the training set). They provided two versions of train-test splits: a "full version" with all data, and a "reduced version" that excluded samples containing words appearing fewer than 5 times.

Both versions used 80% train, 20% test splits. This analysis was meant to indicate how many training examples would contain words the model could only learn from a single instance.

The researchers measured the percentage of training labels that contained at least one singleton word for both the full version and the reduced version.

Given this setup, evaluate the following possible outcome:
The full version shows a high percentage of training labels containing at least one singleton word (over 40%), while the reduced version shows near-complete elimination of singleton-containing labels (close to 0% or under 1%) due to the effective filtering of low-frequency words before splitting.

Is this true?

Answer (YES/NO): NO